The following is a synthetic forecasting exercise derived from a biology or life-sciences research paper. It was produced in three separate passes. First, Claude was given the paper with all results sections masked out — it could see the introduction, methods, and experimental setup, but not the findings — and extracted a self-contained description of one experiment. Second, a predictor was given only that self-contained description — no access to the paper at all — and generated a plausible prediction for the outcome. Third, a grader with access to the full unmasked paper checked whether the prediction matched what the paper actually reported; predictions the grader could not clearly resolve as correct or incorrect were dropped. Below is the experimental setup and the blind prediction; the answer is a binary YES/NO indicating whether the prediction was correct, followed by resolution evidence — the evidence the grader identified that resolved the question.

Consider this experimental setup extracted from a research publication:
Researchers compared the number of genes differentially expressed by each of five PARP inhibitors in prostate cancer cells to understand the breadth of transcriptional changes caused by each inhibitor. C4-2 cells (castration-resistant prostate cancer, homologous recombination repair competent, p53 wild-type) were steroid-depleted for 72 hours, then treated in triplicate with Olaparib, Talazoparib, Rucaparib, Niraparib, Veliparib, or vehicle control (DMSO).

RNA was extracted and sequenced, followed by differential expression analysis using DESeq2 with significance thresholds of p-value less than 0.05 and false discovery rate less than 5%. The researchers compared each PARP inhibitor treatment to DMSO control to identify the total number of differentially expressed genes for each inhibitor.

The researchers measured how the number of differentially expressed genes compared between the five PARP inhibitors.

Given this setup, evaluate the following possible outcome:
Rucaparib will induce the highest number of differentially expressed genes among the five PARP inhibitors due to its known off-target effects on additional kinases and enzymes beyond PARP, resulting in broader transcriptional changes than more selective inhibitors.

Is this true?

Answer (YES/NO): NO